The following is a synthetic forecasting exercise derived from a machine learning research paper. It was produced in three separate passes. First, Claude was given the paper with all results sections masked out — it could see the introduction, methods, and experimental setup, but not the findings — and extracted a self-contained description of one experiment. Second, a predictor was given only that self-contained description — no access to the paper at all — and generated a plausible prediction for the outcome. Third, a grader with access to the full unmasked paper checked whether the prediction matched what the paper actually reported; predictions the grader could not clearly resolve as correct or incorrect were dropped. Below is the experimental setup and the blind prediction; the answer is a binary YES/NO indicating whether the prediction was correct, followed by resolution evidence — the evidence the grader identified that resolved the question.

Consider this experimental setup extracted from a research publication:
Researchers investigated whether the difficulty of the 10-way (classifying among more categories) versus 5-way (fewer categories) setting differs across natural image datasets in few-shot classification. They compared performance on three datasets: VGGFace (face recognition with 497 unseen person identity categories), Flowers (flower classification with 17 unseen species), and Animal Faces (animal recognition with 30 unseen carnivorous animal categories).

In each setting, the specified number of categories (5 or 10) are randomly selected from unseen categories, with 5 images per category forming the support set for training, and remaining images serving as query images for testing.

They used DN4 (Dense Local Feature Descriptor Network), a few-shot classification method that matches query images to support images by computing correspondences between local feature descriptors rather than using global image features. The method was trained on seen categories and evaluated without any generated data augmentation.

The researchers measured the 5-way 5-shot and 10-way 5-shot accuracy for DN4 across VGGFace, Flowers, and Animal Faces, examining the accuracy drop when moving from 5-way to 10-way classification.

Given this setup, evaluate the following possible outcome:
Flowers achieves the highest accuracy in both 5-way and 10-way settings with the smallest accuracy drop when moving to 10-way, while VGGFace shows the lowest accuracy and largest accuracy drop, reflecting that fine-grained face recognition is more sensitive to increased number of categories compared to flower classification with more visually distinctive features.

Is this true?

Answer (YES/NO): NO